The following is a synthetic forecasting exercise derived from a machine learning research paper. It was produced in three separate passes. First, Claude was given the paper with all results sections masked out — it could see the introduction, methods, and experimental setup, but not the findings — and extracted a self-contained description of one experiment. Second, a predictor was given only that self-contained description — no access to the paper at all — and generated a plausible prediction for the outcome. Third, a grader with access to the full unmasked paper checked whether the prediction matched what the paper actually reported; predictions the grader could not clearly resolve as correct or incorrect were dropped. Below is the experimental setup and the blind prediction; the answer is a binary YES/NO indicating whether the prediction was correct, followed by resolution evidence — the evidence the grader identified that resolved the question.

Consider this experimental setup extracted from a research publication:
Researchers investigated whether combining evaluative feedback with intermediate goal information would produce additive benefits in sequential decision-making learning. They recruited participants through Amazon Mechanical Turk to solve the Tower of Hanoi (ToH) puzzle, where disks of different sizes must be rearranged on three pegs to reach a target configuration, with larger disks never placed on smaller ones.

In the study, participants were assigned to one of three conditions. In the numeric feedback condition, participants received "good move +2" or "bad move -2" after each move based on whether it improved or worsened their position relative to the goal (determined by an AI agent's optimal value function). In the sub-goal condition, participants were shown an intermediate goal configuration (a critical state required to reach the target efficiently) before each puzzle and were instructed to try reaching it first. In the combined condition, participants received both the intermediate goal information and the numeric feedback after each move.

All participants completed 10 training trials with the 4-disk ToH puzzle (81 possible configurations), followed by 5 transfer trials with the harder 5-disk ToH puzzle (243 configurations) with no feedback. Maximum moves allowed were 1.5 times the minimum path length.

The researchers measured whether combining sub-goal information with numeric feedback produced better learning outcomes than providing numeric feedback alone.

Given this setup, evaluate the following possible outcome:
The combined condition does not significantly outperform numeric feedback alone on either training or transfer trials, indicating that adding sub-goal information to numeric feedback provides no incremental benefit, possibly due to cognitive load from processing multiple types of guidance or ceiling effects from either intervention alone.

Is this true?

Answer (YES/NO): NO